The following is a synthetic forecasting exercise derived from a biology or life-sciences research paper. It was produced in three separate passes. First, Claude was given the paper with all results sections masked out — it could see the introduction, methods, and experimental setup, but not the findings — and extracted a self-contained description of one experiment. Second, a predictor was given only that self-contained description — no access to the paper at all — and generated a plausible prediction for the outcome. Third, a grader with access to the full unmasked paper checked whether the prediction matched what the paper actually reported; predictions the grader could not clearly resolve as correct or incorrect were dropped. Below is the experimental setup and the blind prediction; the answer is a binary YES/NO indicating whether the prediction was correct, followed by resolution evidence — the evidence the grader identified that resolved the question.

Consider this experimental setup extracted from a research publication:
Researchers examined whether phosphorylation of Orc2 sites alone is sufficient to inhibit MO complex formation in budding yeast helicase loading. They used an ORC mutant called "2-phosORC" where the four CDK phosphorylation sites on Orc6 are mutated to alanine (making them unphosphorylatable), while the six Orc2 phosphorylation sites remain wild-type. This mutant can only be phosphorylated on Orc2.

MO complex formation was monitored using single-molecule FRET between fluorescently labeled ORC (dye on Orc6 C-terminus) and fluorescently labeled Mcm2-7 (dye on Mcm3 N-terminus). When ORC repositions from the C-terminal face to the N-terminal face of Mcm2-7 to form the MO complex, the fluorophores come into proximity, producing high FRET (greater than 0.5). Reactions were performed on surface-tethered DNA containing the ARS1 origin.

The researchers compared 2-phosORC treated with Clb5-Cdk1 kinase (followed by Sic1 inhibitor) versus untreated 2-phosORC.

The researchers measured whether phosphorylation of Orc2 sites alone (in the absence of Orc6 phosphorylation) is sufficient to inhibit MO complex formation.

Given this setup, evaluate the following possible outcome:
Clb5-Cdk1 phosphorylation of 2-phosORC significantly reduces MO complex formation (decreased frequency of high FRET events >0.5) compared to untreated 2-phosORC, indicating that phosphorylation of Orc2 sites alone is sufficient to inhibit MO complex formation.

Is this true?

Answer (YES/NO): YES